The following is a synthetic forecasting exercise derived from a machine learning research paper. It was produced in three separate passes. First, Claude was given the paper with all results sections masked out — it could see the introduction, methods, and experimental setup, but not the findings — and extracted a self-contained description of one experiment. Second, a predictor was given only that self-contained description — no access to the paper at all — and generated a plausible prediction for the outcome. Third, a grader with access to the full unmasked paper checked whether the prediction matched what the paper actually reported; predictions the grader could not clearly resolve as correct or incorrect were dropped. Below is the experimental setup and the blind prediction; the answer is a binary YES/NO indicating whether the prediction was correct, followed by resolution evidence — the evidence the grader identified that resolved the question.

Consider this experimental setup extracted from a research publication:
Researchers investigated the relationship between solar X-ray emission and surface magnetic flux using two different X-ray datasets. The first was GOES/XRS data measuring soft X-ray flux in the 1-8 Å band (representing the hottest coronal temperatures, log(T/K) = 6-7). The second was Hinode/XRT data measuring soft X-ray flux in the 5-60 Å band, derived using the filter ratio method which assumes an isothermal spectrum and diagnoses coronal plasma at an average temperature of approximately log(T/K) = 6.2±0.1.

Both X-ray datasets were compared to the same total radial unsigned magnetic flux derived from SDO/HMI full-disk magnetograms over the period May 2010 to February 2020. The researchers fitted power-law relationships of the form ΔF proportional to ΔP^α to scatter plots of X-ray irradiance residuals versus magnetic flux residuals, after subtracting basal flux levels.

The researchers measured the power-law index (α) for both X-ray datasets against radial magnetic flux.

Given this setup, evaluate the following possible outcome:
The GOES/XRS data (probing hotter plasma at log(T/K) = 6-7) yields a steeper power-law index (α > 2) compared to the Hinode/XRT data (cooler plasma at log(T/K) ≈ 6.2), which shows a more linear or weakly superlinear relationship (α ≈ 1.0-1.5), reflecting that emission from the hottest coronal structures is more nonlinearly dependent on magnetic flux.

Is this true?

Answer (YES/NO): NO